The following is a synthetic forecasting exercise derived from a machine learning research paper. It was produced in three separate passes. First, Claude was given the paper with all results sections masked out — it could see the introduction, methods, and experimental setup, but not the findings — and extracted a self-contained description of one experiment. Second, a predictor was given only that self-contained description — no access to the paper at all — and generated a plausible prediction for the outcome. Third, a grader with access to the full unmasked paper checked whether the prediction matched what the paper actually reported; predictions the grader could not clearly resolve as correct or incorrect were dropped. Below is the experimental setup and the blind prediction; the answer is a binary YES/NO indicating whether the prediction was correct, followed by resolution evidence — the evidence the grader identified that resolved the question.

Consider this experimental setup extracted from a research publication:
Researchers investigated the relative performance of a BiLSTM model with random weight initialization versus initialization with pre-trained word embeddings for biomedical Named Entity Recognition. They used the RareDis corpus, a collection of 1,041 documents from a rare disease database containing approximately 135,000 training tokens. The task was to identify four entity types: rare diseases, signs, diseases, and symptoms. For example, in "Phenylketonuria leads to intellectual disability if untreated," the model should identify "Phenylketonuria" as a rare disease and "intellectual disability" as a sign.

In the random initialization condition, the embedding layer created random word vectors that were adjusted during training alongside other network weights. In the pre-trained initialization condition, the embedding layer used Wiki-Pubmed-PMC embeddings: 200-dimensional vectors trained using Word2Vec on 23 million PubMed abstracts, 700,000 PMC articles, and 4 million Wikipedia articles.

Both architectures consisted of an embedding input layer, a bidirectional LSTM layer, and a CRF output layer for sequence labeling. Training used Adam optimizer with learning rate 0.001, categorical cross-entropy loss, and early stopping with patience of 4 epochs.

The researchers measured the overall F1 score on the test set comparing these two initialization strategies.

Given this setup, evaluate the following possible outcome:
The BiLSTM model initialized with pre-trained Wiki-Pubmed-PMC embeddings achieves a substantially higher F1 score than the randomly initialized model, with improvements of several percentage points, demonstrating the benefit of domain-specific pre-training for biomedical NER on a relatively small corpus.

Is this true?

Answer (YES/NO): YES